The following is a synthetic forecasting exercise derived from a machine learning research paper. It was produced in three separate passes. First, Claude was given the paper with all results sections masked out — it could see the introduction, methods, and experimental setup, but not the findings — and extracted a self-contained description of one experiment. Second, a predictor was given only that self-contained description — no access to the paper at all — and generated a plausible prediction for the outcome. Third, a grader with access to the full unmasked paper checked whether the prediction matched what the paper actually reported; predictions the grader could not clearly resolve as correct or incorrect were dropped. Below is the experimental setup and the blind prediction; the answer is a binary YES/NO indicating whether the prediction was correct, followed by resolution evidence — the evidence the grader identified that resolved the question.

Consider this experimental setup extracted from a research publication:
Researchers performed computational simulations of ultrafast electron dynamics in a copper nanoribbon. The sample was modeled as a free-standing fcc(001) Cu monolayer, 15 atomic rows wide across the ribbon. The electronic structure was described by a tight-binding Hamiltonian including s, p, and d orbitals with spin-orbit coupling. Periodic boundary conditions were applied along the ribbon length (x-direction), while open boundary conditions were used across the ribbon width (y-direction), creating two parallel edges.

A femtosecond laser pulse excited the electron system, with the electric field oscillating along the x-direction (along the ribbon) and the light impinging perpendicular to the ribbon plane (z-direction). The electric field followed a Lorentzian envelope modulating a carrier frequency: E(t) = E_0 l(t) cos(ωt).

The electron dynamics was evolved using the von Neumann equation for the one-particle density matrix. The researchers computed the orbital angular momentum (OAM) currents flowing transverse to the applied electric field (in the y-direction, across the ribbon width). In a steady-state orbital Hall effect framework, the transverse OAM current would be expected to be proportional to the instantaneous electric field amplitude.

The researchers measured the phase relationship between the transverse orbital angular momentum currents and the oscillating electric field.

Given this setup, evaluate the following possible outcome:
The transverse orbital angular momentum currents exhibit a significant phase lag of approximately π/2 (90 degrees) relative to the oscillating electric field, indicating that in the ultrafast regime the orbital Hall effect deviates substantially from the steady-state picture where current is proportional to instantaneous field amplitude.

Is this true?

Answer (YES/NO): NO